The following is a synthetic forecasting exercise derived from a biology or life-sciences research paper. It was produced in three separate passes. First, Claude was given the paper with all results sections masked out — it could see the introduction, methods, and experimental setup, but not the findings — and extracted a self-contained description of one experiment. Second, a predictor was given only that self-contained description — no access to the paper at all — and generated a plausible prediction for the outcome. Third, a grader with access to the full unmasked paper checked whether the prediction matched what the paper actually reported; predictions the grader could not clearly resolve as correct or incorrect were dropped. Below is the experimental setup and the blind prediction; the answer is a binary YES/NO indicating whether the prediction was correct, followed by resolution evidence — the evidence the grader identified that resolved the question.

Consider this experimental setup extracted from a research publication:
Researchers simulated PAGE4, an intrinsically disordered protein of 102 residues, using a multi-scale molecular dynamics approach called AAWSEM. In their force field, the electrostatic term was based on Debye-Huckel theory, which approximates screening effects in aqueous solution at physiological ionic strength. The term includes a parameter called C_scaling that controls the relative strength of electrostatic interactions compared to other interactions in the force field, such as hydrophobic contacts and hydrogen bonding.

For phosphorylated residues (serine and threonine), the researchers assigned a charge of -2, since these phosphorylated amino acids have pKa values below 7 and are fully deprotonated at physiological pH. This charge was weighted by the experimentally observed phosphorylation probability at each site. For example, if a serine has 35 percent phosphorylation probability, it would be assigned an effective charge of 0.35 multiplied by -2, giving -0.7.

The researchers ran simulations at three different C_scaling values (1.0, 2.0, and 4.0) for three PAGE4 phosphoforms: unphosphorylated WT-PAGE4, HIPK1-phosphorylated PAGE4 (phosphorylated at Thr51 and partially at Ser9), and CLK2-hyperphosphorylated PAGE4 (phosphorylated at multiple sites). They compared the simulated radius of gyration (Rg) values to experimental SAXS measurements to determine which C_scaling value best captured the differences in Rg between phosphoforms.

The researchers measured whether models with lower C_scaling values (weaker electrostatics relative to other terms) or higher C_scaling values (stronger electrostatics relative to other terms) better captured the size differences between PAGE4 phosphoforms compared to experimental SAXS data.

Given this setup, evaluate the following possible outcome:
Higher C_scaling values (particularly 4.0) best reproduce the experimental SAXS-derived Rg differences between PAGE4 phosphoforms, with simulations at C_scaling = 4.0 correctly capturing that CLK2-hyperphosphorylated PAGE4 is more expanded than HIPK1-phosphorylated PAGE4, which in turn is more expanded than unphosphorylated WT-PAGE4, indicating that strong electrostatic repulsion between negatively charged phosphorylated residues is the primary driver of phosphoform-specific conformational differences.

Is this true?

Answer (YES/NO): NO